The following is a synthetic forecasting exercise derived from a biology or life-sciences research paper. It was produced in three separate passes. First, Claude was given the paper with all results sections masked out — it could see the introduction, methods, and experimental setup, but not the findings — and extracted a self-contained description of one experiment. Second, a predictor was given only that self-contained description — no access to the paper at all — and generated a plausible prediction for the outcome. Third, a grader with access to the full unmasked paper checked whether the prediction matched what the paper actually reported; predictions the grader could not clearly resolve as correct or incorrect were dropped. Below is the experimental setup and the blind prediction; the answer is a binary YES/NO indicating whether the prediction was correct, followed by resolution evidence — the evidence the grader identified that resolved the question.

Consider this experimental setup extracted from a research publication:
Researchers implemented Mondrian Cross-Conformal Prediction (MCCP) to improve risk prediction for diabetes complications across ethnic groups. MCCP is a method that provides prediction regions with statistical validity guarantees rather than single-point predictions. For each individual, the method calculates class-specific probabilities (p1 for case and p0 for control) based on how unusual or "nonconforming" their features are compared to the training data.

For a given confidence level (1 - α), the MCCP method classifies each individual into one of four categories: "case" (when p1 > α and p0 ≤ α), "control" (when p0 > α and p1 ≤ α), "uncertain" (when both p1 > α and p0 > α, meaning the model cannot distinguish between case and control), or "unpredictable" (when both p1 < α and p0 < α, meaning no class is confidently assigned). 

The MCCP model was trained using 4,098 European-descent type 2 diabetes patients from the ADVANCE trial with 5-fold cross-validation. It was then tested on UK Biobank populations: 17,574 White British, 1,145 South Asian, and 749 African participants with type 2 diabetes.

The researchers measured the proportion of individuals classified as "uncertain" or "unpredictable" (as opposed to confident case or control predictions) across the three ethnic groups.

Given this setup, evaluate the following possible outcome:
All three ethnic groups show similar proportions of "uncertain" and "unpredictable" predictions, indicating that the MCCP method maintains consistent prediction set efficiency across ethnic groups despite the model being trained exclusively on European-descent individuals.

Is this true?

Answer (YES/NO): NO